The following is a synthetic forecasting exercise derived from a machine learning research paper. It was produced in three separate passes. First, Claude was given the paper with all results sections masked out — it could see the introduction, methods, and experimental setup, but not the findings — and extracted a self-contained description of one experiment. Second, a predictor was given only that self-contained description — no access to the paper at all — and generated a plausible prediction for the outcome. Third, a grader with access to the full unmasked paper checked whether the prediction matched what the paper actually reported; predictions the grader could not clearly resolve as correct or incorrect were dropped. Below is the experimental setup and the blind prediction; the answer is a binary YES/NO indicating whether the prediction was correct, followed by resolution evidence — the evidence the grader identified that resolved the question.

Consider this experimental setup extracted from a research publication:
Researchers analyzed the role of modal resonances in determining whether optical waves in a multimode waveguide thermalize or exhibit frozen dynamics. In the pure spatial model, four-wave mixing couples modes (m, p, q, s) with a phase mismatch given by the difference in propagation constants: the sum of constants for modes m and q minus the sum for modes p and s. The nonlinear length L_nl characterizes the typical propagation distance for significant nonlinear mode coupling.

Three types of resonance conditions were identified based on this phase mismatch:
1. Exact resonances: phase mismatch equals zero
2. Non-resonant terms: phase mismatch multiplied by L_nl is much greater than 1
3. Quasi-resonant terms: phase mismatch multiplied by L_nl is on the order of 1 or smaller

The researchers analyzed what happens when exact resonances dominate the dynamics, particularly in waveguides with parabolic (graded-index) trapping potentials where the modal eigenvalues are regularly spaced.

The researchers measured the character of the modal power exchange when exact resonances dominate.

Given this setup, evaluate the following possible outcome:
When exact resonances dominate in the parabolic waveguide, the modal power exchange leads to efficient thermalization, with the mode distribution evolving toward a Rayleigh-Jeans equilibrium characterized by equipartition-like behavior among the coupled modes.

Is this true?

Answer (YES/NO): NO